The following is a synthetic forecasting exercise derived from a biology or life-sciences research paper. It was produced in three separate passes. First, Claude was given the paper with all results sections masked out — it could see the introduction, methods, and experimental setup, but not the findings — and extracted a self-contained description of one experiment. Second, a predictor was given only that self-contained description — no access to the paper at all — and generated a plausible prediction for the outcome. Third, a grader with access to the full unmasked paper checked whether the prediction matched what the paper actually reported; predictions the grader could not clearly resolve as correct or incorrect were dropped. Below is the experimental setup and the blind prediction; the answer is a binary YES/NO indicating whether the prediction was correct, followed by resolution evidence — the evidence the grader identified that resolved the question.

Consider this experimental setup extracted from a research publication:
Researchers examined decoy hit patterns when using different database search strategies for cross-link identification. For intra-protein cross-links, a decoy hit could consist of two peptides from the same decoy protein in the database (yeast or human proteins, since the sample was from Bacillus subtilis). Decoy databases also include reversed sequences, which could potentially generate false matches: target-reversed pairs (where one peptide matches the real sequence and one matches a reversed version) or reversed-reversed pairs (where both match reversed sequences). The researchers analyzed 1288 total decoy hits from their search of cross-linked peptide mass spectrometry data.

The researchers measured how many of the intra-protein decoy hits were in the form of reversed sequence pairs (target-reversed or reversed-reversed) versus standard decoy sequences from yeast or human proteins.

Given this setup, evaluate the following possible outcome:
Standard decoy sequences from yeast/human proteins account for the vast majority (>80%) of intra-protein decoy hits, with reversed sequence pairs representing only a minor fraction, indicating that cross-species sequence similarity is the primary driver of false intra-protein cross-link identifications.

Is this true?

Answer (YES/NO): NO